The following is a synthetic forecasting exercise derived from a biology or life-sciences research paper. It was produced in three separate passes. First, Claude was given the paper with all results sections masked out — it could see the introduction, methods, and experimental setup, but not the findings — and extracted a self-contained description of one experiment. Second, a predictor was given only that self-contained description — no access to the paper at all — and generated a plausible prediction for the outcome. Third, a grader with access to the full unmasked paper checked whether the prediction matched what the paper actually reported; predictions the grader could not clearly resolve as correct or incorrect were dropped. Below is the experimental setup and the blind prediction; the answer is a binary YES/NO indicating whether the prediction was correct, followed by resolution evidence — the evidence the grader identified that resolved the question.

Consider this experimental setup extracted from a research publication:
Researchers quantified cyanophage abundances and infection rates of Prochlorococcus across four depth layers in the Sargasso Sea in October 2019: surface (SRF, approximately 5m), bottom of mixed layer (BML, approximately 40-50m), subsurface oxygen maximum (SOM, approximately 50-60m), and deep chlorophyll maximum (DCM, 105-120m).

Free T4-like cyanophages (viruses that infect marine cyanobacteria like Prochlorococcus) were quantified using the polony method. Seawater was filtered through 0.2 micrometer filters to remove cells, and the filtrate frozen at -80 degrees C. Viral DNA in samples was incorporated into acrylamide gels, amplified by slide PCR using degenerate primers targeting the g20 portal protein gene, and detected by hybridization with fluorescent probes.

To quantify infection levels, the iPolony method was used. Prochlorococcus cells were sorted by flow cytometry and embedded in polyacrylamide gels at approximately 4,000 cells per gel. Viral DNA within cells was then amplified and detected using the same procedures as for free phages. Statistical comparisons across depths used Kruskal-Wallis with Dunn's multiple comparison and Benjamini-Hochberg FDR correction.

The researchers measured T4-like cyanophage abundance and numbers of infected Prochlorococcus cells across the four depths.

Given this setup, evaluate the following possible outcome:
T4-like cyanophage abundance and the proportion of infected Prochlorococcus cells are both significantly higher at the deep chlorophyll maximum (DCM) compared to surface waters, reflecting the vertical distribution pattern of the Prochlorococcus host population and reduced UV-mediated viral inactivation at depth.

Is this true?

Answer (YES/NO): NO